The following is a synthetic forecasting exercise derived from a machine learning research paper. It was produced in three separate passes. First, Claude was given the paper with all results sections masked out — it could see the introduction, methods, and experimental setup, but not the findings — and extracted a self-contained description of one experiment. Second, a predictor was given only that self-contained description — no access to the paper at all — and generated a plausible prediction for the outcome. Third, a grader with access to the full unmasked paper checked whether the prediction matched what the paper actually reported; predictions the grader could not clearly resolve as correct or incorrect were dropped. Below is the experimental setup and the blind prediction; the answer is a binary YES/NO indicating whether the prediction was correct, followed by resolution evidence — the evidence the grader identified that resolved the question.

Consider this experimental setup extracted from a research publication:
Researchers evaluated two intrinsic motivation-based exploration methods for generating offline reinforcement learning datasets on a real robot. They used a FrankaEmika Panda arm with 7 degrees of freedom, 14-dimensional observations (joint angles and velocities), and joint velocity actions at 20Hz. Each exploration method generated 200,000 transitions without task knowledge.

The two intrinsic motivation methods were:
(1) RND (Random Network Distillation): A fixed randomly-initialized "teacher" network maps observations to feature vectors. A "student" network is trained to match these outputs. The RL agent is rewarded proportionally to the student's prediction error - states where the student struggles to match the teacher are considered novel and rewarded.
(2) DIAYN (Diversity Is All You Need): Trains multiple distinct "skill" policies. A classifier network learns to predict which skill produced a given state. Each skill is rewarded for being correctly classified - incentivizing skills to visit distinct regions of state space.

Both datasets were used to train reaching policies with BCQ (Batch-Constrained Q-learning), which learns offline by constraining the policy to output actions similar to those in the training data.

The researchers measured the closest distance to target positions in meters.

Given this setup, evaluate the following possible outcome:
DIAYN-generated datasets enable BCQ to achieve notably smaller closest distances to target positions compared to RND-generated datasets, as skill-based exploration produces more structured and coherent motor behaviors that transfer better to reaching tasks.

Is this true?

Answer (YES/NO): YES